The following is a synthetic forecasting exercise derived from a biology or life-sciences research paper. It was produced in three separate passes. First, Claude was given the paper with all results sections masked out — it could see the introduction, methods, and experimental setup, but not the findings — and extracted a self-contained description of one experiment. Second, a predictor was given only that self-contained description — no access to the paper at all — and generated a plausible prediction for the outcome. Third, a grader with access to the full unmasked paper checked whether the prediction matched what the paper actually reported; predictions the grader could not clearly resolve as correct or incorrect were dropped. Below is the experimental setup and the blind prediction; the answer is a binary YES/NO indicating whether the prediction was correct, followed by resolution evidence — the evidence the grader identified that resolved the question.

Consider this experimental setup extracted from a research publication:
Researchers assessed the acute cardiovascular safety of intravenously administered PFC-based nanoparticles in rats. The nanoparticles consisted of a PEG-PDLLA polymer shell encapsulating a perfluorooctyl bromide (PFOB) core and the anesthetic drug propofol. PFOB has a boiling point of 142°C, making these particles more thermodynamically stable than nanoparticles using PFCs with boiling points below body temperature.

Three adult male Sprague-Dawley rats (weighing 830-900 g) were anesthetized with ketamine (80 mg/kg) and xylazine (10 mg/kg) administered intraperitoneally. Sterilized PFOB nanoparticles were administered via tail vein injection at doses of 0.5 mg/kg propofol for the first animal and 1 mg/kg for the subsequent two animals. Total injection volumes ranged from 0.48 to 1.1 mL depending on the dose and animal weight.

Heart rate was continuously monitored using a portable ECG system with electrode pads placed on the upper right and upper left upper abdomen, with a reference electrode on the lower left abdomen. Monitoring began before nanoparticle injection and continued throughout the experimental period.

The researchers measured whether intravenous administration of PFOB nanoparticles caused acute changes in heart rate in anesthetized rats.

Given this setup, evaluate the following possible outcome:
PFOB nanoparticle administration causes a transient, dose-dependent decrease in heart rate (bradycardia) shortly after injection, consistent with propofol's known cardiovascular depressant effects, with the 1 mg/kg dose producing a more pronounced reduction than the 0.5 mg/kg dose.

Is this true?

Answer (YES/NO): NO